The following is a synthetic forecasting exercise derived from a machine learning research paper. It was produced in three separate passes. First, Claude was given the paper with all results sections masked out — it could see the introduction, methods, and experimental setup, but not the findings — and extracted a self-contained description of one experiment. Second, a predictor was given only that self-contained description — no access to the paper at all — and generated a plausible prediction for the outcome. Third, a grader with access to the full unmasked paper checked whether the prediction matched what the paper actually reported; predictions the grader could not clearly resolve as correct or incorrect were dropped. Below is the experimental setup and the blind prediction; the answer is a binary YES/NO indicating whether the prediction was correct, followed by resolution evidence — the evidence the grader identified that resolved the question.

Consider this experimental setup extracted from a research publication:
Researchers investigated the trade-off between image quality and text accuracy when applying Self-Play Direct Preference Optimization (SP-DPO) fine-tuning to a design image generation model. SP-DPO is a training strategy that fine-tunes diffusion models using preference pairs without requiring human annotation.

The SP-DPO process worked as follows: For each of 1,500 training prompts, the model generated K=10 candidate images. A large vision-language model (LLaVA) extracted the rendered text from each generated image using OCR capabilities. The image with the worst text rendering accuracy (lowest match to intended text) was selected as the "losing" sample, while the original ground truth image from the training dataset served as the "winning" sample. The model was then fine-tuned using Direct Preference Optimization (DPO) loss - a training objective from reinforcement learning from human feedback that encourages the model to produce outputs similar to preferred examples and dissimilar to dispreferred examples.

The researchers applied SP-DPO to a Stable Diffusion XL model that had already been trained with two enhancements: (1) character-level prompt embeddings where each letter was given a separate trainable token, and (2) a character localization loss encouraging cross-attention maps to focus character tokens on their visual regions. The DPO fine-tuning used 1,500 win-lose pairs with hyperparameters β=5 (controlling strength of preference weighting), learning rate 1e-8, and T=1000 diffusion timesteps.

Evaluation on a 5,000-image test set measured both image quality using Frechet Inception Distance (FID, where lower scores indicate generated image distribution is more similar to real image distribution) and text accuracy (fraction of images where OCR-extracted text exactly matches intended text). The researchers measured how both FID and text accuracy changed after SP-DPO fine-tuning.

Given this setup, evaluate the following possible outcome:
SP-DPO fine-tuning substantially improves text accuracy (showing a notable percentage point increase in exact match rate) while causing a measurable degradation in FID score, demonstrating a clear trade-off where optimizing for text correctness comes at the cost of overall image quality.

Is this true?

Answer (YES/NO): NO